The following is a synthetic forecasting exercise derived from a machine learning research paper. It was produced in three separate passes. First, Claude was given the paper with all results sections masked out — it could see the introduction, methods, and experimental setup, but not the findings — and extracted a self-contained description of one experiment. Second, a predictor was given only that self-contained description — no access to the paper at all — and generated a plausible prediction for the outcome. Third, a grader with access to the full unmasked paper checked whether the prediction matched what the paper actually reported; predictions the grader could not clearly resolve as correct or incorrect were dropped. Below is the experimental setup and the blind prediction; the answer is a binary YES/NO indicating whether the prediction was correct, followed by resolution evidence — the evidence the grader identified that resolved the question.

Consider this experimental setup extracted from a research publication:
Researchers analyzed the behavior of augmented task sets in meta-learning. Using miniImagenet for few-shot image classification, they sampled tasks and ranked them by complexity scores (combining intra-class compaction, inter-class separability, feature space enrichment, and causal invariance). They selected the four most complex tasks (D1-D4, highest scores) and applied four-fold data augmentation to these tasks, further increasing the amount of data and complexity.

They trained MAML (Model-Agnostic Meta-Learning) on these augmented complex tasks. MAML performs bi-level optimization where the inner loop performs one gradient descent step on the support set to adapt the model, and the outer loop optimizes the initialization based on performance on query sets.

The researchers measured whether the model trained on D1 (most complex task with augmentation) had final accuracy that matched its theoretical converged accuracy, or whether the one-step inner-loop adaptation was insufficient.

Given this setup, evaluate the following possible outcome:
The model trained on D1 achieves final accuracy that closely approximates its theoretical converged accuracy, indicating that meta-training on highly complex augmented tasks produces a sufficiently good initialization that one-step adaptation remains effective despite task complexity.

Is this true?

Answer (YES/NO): NO